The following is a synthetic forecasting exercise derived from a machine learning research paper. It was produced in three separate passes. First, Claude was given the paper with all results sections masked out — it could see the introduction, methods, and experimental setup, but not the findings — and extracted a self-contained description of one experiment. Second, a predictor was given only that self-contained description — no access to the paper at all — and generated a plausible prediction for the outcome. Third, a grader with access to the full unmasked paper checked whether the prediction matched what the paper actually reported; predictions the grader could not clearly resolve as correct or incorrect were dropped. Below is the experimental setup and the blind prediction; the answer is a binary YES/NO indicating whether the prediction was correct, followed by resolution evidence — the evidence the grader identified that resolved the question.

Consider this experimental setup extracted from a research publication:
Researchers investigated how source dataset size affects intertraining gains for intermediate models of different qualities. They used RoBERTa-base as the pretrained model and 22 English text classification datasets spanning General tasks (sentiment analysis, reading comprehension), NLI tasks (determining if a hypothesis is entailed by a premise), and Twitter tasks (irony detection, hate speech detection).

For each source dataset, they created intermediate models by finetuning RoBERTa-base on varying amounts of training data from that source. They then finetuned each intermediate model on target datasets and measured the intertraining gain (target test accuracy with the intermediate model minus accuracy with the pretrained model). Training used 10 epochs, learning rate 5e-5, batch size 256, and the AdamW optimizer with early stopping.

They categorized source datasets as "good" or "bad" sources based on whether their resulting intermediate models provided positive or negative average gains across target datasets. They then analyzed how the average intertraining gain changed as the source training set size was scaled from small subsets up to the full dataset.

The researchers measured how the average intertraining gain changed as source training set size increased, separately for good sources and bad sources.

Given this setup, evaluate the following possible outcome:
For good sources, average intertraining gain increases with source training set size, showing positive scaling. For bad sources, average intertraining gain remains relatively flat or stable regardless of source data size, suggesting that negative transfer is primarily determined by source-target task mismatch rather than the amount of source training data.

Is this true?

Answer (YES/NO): NO